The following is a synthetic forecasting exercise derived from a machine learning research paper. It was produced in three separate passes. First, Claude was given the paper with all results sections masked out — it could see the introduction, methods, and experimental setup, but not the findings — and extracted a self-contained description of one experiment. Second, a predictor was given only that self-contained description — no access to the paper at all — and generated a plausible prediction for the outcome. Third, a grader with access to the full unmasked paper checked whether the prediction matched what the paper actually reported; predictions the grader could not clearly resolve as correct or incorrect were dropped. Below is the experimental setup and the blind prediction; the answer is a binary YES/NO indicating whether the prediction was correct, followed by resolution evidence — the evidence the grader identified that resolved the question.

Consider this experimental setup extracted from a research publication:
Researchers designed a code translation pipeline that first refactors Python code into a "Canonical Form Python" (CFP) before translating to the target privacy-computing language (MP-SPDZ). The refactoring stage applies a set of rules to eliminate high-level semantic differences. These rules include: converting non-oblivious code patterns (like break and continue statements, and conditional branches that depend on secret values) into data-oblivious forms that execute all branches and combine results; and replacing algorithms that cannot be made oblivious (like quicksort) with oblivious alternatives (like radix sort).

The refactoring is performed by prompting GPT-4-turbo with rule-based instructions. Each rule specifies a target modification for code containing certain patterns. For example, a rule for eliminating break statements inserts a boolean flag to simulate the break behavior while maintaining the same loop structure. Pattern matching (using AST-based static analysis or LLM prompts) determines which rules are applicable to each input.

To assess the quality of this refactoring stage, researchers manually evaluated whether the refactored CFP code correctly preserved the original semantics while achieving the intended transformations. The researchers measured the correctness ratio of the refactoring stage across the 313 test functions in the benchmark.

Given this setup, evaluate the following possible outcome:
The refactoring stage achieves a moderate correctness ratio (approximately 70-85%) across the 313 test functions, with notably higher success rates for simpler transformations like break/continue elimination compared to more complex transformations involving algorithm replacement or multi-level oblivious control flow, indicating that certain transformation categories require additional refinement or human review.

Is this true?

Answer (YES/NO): NO